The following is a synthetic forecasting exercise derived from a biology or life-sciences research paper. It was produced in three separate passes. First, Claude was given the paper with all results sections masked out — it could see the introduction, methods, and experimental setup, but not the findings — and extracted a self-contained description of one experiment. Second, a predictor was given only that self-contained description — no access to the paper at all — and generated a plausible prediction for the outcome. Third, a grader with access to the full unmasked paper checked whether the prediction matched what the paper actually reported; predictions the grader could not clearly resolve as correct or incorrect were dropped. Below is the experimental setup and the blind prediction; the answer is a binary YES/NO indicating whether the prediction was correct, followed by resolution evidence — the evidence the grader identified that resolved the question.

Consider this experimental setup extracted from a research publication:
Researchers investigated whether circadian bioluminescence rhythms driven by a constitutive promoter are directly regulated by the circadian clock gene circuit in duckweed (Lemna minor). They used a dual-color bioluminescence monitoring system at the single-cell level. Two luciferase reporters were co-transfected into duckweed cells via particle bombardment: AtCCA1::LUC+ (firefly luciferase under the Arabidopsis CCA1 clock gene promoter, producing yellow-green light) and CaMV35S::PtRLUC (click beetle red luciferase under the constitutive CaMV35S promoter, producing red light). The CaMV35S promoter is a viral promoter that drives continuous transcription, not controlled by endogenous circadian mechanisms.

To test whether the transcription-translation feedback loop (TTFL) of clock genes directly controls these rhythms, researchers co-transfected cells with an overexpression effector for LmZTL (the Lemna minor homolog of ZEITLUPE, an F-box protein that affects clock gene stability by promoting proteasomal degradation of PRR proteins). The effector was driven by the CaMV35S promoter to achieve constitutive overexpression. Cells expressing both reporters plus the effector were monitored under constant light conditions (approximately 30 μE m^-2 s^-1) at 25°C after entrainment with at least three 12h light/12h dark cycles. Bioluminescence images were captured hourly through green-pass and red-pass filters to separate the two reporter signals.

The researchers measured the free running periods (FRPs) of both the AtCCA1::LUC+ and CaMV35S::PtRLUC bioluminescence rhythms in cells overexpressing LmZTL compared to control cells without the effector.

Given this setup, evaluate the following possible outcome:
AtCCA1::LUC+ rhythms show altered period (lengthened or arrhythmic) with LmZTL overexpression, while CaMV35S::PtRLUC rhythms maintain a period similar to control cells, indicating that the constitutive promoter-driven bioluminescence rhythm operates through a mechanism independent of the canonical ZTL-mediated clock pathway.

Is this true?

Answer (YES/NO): YES